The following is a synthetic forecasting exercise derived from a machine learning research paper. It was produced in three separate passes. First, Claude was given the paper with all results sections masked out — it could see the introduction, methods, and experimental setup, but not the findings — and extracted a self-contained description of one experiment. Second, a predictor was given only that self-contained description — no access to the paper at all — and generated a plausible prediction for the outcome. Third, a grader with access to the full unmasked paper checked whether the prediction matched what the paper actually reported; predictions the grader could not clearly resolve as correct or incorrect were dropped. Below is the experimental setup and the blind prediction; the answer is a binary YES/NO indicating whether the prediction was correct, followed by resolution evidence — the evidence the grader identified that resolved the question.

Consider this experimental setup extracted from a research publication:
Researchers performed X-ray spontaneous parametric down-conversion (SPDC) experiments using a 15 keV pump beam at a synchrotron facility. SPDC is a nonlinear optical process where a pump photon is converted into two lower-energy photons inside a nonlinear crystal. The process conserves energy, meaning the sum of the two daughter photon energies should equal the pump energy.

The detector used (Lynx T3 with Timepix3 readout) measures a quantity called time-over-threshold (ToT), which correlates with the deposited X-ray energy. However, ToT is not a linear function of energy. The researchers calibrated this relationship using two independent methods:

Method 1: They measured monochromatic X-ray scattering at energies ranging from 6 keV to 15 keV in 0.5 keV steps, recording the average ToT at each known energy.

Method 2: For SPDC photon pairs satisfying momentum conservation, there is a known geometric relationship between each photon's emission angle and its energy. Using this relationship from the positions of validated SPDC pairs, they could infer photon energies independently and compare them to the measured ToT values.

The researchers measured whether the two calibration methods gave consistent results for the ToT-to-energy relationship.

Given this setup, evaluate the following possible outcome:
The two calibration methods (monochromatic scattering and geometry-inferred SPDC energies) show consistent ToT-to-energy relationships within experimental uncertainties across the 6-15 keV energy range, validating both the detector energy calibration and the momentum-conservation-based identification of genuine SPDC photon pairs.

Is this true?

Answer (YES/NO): YES